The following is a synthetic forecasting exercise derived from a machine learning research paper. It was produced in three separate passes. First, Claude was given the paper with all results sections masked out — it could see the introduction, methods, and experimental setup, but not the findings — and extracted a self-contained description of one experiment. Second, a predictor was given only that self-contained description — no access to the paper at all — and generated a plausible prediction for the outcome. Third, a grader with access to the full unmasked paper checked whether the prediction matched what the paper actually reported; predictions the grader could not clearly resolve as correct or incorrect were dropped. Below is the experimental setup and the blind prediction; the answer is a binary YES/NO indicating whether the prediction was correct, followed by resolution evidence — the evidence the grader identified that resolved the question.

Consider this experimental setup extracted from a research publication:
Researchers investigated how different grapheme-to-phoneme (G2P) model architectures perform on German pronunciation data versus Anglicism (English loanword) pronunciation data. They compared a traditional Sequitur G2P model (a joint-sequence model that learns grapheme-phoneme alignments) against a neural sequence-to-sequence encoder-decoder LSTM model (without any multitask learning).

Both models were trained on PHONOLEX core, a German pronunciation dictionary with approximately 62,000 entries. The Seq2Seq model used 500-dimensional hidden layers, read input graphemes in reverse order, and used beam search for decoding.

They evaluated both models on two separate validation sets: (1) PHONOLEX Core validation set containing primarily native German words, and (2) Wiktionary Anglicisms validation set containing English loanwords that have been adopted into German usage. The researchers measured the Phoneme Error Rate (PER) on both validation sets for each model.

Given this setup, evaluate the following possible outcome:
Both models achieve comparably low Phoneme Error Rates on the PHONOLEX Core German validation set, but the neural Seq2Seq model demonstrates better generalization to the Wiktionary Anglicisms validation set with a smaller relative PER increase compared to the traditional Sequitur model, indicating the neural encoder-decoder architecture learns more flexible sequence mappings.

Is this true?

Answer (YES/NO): NO